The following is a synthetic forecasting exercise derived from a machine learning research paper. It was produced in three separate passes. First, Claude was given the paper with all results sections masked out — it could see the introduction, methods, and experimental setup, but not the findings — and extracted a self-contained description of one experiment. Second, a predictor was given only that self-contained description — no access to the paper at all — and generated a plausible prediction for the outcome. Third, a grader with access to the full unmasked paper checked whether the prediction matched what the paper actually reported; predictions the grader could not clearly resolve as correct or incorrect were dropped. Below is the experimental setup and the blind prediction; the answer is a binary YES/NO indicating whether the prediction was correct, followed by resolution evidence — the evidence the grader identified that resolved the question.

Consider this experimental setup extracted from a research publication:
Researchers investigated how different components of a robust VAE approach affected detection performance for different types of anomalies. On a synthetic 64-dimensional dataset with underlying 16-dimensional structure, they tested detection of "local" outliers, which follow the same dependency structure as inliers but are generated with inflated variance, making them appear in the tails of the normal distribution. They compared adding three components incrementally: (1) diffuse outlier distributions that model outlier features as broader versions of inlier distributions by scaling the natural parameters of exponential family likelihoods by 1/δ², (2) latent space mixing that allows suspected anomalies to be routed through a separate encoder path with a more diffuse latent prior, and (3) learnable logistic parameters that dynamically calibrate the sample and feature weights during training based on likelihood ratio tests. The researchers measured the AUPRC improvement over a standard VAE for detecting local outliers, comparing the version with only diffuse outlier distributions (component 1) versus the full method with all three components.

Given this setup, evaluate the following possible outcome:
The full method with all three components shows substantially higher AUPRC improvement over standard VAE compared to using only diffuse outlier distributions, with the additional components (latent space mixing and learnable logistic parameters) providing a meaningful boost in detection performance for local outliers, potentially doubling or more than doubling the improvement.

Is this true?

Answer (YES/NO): YES